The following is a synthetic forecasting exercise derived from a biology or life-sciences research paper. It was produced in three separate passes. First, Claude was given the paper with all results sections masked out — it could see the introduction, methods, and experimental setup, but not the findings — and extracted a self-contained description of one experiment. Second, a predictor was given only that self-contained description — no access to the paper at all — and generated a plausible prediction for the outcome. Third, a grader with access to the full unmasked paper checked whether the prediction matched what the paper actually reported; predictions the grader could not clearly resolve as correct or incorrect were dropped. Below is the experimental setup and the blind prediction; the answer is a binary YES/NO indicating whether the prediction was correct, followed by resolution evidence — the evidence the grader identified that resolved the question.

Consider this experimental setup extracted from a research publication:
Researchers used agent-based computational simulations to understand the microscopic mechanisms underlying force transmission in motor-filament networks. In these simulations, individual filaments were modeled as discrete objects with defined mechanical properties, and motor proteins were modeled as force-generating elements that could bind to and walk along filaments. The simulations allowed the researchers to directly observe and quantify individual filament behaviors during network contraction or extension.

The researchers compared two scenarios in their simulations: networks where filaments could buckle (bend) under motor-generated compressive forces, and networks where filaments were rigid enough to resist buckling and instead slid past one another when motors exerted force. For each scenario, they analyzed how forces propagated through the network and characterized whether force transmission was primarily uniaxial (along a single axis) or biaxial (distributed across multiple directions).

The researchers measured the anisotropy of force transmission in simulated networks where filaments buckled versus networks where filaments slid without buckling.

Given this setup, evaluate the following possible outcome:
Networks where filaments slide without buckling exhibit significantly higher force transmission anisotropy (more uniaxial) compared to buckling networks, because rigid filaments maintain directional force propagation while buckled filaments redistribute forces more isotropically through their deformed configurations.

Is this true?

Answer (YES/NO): YES